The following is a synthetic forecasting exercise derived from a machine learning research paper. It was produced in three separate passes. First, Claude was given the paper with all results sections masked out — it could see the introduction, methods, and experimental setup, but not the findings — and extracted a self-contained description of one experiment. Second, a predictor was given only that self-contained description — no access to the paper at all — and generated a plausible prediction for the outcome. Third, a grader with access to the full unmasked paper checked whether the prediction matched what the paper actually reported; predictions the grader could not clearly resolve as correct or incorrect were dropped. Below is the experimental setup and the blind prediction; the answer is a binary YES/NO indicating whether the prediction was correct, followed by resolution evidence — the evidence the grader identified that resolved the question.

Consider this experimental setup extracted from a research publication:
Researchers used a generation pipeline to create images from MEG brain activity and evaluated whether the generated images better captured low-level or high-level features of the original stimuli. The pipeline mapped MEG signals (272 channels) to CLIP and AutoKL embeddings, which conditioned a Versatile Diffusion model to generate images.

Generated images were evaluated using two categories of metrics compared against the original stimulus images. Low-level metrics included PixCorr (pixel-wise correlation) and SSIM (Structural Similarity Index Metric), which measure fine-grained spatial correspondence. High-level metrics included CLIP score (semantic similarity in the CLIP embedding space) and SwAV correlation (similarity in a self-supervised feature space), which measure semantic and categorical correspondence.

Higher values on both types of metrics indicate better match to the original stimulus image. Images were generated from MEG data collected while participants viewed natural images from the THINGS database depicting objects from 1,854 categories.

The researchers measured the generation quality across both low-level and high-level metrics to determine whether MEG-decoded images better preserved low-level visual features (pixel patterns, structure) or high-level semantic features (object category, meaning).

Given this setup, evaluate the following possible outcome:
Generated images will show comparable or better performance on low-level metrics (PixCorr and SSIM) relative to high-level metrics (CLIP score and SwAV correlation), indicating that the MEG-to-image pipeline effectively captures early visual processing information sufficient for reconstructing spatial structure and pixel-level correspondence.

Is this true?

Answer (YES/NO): NO